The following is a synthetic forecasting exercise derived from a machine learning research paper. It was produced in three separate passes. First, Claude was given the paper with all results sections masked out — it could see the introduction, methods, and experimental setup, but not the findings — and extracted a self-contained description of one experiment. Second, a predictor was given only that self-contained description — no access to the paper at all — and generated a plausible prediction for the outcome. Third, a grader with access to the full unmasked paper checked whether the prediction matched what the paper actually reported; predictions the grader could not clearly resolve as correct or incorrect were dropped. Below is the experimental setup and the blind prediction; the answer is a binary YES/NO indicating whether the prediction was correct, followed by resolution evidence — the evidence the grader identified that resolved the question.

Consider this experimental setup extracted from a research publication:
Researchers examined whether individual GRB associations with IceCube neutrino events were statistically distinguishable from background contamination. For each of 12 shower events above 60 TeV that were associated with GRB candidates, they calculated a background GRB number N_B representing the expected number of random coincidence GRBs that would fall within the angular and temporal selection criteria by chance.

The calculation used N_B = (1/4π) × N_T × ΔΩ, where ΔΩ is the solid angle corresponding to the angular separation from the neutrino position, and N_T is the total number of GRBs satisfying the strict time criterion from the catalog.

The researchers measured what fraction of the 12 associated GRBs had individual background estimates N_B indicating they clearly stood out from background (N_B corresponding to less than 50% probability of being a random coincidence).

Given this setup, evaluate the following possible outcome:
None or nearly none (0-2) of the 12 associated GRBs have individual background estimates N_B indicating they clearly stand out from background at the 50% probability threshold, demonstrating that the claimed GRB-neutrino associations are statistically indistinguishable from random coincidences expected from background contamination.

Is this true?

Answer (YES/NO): NO